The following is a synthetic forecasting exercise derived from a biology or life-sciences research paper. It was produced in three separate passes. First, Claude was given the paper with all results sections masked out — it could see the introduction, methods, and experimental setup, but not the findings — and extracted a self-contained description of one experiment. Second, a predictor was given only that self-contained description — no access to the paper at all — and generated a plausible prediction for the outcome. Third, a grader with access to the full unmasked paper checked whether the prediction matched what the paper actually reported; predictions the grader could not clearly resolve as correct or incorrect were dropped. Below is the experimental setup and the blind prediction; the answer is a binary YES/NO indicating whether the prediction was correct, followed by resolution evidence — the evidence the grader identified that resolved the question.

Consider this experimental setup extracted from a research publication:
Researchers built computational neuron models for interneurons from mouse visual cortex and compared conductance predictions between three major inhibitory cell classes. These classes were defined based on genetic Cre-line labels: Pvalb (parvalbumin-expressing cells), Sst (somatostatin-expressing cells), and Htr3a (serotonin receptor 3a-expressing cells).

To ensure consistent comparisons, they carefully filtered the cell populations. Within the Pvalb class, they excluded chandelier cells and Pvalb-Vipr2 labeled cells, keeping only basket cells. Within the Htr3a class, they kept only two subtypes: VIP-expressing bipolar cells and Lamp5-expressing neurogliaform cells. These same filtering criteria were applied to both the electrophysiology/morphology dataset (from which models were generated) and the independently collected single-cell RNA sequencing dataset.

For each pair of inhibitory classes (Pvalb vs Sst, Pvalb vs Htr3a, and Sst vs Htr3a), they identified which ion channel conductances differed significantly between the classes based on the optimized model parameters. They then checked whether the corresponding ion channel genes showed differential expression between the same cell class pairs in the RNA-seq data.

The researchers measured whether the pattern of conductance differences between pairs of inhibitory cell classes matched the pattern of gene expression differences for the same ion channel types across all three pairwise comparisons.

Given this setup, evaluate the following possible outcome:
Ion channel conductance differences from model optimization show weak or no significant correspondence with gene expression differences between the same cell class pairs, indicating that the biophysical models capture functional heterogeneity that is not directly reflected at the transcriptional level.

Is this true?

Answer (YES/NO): NO